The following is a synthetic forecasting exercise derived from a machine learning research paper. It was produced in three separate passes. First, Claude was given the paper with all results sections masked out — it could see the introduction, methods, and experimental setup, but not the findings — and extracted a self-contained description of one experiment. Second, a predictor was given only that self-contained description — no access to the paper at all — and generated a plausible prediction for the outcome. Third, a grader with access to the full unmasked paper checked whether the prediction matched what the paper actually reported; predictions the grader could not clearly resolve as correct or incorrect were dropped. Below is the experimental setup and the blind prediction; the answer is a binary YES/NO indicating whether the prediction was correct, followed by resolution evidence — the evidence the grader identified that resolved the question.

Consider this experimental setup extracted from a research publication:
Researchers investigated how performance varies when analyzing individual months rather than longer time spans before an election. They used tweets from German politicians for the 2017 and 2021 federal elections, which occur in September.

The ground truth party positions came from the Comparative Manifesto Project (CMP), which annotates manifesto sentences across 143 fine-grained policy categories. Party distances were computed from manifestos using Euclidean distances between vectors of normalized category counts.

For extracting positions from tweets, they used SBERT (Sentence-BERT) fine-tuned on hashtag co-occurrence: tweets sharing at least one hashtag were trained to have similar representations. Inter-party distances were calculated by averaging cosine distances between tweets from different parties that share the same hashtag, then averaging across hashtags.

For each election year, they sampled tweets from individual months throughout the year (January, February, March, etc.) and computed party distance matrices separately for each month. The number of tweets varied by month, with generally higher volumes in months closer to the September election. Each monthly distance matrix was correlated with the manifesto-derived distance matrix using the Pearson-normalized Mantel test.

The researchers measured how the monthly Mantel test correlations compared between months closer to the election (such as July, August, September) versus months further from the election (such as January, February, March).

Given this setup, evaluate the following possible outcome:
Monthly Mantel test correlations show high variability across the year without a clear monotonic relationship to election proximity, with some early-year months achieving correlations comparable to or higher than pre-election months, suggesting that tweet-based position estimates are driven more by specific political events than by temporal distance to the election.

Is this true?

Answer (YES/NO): YES